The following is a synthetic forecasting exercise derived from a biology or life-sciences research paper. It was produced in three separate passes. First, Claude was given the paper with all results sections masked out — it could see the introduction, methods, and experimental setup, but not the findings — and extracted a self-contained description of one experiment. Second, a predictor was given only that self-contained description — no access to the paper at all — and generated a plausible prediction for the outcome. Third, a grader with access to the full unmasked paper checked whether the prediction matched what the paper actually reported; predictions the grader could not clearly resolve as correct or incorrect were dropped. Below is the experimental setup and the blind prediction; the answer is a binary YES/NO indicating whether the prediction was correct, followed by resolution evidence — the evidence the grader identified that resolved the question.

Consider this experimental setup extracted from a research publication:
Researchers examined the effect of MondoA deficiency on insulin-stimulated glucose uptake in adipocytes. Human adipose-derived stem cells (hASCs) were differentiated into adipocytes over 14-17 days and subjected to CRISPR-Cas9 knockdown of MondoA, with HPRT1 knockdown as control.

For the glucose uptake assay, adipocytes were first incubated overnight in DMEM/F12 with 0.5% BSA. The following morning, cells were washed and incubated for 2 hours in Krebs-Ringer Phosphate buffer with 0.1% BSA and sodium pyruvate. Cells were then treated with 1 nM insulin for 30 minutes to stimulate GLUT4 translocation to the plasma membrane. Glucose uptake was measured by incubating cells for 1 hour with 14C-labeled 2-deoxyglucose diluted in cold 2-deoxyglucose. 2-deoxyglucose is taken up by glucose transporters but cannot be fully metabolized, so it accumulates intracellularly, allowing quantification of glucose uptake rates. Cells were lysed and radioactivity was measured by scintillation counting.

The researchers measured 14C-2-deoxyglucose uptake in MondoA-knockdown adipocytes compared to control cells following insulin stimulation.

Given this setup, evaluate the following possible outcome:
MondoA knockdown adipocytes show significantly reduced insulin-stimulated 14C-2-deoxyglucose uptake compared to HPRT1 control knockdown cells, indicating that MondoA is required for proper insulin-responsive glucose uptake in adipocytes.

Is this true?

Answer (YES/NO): NO